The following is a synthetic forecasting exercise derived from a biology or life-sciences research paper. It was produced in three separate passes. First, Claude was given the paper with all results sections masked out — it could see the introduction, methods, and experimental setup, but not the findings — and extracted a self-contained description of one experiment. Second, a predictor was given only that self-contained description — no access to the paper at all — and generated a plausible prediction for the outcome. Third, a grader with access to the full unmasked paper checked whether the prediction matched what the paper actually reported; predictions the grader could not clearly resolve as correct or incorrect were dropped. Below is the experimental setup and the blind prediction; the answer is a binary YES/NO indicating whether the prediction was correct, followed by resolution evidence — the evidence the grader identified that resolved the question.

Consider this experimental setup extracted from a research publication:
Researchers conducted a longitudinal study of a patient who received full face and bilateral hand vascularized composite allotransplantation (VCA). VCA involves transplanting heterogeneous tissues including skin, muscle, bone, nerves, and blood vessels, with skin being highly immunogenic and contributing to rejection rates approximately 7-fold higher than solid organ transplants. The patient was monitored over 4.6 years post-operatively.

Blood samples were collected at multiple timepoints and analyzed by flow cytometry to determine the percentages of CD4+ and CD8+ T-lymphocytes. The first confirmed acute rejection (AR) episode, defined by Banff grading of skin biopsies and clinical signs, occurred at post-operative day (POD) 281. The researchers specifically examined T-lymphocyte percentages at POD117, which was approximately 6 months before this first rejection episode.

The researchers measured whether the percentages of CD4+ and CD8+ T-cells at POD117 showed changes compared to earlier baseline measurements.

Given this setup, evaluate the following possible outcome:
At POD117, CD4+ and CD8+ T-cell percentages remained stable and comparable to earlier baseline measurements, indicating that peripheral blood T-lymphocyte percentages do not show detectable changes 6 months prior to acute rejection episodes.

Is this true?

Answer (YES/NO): NO